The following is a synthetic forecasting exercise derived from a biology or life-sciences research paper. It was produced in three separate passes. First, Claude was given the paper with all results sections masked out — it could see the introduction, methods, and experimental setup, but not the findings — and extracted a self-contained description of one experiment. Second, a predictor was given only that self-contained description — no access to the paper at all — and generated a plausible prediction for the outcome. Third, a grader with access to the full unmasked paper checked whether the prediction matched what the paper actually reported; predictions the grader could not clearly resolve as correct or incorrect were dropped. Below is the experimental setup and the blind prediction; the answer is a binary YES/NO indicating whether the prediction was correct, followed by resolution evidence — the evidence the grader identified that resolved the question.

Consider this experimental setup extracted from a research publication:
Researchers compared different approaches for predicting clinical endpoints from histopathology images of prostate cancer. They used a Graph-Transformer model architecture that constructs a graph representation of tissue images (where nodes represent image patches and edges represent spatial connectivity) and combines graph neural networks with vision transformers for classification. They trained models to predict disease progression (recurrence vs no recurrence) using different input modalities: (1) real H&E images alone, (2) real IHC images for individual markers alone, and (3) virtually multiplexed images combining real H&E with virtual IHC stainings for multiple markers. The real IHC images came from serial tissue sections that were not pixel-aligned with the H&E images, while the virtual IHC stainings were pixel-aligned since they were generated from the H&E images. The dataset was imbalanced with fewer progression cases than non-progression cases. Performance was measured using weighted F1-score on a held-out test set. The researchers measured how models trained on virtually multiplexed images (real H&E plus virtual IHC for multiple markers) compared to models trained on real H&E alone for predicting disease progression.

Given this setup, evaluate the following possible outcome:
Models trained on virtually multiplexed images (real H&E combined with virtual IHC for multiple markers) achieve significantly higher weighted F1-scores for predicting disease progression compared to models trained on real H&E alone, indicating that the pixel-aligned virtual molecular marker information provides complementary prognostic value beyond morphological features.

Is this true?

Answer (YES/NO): YES